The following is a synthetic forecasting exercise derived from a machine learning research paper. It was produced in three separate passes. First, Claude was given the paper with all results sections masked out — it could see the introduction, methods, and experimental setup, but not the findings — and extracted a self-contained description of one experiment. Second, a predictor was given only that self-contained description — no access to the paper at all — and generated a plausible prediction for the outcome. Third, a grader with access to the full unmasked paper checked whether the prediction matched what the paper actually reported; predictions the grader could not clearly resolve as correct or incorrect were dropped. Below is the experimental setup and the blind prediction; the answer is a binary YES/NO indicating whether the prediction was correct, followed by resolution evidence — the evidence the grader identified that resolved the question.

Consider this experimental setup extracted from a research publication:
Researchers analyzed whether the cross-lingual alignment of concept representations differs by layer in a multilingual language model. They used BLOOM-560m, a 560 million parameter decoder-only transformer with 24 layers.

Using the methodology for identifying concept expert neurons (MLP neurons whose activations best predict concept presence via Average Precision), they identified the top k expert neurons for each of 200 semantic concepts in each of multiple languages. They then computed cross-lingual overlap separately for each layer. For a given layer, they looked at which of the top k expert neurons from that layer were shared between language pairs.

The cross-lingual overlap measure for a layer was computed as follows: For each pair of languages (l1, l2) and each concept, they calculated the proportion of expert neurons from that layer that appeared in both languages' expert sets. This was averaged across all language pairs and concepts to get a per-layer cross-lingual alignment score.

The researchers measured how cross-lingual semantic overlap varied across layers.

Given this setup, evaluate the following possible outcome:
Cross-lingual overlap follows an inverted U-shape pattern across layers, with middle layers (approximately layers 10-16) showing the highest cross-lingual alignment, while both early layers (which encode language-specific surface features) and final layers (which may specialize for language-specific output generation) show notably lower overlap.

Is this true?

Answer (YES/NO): YES